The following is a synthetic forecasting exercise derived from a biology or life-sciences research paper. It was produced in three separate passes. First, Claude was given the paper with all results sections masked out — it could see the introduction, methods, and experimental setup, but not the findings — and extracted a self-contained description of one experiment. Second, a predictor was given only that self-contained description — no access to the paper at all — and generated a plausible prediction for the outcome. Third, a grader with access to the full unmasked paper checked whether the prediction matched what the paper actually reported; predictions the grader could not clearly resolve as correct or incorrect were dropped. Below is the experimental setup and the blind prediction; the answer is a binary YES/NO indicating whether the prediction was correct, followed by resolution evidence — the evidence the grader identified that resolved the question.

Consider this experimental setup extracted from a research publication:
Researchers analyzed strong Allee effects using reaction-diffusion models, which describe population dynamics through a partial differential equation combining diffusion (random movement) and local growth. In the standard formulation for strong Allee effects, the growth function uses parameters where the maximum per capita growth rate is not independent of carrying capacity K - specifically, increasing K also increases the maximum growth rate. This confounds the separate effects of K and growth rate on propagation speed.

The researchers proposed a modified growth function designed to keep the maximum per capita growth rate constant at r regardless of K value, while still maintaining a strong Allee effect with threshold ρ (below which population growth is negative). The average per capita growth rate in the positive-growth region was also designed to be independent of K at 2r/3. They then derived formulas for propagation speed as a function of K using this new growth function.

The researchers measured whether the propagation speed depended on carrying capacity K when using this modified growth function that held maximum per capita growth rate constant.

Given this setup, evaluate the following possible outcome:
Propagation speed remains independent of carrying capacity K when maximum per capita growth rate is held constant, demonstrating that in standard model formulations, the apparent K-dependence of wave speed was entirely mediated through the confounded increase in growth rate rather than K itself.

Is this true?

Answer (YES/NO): NO